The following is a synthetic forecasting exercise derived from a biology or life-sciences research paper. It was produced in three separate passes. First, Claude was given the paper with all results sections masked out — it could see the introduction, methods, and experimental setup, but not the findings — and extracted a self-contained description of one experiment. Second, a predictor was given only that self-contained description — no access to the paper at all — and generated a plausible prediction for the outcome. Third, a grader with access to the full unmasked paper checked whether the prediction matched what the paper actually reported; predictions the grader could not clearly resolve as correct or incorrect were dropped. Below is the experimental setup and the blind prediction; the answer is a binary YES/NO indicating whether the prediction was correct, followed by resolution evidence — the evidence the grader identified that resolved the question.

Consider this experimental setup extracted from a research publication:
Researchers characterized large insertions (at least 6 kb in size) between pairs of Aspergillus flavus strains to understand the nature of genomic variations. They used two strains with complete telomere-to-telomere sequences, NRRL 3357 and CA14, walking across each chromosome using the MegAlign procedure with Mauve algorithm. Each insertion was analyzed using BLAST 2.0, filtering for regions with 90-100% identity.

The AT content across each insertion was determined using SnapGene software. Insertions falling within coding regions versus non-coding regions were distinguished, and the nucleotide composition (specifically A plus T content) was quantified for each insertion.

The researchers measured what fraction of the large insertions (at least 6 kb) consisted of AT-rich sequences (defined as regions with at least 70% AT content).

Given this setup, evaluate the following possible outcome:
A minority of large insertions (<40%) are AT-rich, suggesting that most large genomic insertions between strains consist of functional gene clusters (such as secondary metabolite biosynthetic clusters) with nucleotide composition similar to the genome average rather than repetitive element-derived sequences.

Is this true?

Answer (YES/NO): YES